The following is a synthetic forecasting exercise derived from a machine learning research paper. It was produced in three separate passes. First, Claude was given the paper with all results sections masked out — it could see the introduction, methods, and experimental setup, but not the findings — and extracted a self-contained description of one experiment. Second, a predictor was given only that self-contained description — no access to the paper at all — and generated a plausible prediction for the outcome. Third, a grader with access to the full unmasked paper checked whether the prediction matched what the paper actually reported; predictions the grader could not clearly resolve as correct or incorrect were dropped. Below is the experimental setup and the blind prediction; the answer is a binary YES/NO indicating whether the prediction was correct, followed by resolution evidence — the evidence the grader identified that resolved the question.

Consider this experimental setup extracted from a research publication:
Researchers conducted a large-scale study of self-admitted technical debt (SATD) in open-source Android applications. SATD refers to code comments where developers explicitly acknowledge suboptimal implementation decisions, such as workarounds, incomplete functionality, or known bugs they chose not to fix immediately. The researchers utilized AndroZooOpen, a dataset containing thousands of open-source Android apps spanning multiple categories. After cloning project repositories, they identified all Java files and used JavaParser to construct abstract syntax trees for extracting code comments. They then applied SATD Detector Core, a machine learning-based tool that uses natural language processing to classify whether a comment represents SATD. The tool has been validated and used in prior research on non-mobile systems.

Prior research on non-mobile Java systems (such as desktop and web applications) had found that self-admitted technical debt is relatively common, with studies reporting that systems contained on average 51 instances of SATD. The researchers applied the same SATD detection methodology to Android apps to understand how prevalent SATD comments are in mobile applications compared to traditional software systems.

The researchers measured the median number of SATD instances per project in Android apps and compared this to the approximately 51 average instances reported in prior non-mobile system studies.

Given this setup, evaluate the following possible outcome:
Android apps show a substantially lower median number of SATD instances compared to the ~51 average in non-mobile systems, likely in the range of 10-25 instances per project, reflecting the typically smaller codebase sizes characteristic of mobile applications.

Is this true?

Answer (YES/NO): NO